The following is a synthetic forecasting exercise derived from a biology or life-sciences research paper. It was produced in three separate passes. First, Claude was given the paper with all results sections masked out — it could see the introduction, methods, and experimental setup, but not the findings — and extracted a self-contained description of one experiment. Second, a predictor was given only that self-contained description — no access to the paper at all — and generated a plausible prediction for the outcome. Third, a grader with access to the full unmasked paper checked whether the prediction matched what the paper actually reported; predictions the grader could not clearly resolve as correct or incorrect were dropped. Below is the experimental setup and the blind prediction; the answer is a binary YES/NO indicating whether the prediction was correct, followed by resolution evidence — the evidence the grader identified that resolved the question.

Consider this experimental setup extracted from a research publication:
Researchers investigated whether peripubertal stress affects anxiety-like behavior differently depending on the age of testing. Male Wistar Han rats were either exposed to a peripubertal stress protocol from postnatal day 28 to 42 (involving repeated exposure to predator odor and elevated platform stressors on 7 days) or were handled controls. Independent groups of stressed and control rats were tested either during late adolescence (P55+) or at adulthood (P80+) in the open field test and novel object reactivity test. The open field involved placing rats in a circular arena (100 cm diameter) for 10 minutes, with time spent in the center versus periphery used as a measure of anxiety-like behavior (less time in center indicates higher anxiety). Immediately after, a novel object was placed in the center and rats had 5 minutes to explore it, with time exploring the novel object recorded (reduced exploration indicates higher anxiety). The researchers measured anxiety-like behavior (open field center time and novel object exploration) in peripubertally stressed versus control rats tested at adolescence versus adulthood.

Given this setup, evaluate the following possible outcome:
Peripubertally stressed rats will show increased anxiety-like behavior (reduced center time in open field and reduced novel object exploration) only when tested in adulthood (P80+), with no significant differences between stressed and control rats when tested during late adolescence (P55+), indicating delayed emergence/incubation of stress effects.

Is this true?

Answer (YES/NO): NO